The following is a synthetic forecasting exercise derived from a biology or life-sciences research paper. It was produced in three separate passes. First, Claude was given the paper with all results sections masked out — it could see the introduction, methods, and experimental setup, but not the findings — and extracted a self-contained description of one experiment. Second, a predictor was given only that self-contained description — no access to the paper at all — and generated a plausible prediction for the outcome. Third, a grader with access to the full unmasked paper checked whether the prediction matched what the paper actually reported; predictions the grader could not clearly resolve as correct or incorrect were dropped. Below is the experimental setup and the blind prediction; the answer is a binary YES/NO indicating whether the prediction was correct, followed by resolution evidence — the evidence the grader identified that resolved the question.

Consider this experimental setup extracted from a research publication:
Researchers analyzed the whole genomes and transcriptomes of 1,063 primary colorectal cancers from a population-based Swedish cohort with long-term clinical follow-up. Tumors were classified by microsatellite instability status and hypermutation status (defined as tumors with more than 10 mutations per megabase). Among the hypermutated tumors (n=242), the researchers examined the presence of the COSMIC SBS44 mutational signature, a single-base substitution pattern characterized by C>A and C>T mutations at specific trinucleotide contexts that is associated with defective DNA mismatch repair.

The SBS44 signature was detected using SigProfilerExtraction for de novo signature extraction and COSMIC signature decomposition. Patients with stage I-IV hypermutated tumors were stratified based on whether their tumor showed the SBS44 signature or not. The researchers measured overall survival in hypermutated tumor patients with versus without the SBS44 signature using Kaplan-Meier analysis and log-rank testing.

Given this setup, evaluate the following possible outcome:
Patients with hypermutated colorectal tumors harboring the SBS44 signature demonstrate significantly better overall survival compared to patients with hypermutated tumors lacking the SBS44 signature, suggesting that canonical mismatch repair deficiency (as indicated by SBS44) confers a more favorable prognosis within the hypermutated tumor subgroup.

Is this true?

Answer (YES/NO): NO